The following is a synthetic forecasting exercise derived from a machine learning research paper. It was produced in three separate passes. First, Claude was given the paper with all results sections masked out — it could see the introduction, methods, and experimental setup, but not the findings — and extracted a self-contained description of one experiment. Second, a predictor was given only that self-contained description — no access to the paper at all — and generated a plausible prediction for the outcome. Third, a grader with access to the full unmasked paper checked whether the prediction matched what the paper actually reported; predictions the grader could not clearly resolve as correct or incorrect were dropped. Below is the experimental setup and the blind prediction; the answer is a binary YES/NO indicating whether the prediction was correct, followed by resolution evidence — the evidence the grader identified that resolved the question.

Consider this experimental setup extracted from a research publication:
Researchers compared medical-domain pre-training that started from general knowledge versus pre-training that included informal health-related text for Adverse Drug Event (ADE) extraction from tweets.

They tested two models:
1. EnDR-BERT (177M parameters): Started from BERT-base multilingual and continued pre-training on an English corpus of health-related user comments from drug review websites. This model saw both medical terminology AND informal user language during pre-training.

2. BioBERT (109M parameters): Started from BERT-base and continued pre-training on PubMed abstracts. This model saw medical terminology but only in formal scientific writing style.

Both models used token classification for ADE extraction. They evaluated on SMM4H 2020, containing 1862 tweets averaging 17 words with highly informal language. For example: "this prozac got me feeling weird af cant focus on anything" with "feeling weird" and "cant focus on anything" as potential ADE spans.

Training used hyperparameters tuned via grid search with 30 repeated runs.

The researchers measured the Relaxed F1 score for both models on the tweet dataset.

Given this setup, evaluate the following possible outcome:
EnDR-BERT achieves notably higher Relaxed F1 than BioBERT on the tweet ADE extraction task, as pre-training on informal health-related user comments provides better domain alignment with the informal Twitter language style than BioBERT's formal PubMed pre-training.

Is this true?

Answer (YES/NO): YES